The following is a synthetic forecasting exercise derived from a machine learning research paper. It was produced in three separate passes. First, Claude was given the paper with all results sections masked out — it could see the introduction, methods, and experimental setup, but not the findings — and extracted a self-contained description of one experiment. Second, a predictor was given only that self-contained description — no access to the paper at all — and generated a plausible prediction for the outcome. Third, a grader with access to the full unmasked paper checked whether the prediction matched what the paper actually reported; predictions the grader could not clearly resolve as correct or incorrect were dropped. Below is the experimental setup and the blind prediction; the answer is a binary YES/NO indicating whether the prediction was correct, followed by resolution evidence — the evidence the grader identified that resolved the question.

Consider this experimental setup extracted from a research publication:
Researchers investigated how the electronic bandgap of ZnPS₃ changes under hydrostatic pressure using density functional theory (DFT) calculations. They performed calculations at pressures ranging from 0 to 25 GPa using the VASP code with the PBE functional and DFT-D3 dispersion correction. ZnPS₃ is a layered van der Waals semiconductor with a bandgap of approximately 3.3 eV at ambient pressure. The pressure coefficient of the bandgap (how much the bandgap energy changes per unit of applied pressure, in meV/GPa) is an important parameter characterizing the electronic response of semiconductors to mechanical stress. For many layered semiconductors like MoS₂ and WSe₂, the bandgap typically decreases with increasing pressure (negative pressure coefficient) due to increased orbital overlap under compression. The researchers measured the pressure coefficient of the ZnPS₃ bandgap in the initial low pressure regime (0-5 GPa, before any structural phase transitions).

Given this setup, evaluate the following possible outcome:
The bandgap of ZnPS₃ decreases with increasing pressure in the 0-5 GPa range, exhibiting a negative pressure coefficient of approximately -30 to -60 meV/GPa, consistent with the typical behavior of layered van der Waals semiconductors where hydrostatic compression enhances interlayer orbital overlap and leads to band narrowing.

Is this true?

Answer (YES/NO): NO